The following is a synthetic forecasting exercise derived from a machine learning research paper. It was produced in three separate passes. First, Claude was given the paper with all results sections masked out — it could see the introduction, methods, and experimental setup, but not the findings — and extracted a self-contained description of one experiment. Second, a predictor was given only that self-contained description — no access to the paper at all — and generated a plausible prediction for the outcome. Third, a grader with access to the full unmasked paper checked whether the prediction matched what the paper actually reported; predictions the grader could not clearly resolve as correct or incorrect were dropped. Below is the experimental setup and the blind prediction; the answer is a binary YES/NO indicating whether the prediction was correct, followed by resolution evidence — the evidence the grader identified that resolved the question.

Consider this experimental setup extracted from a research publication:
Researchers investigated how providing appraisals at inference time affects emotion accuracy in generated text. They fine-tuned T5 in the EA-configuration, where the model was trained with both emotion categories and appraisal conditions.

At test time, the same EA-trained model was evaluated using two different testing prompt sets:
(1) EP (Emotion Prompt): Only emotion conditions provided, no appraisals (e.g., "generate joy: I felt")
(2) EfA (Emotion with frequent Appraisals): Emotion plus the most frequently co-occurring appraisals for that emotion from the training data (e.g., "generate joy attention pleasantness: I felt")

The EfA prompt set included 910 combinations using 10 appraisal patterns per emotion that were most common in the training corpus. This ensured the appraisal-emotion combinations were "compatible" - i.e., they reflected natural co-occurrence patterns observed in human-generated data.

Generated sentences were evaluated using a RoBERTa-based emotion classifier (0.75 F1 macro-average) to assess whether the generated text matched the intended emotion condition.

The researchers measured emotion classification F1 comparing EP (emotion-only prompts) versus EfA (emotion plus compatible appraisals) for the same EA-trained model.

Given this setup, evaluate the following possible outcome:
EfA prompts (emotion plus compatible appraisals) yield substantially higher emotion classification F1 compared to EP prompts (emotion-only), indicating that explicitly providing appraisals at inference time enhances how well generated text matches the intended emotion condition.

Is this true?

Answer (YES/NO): NO